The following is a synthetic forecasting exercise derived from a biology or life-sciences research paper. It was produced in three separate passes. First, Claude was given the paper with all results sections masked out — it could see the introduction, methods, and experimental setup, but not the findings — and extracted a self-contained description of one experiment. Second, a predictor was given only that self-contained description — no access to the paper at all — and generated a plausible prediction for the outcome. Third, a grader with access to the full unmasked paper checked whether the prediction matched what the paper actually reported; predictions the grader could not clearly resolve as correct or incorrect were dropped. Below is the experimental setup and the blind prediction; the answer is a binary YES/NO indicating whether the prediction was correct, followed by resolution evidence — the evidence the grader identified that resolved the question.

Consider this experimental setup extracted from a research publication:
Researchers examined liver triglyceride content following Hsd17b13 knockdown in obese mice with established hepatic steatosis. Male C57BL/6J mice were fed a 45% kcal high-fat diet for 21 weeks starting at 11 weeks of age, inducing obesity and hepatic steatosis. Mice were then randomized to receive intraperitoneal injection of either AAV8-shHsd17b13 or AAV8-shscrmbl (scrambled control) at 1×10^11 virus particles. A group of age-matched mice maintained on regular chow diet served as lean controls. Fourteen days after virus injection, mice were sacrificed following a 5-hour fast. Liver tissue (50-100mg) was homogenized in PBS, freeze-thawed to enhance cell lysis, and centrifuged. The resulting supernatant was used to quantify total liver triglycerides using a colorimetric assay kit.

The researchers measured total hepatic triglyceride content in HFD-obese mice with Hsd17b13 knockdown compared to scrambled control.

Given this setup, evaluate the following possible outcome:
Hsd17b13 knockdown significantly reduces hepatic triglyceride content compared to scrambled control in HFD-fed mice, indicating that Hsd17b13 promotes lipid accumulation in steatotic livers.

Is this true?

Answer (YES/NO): YES